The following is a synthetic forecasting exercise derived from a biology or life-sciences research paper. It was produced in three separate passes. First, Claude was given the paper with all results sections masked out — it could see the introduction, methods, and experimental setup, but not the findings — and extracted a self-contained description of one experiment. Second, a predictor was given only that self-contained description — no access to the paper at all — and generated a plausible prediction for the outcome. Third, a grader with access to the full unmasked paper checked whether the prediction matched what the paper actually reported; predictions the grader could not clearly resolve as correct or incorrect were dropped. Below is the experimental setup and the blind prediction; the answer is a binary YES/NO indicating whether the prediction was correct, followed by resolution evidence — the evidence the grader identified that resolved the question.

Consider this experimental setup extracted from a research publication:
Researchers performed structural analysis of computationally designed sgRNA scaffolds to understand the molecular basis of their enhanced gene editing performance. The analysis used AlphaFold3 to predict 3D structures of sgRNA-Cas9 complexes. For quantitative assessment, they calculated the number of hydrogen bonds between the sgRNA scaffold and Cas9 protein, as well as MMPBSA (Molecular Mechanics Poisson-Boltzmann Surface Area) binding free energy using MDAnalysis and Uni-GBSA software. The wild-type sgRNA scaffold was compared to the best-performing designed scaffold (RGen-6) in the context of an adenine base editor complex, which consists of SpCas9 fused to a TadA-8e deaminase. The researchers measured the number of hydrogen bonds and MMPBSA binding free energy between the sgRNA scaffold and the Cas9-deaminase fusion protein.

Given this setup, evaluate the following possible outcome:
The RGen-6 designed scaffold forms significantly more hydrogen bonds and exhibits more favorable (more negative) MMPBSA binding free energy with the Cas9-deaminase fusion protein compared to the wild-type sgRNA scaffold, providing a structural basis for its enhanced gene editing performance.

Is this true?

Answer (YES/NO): YES